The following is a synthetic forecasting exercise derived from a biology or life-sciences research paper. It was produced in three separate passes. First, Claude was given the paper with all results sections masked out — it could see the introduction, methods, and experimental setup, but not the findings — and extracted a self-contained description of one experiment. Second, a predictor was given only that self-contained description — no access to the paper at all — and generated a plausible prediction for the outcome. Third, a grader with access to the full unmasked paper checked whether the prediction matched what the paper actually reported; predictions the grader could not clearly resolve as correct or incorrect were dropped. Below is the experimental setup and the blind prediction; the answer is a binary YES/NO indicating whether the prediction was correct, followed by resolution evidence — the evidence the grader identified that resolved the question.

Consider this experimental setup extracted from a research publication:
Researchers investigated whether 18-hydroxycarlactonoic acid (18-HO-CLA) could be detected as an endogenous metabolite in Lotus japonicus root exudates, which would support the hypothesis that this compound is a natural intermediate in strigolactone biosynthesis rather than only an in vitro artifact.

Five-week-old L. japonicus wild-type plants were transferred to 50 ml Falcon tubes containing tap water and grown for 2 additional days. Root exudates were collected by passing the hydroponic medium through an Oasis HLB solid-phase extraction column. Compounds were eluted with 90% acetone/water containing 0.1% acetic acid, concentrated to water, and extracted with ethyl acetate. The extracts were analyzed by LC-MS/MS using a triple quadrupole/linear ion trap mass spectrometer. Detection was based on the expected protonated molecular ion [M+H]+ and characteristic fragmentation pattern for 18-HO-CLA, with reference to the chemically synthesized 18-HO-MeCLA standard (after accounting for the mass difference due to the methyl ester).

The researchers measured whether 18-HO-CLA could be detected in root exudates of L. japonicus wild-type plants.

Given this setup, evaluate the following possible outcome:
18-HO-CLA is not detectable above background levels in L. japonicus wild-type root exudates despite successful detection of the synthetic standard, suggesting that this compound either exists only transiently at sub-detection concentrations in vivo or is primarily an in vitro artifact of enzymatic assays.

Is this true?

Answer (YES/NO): NO